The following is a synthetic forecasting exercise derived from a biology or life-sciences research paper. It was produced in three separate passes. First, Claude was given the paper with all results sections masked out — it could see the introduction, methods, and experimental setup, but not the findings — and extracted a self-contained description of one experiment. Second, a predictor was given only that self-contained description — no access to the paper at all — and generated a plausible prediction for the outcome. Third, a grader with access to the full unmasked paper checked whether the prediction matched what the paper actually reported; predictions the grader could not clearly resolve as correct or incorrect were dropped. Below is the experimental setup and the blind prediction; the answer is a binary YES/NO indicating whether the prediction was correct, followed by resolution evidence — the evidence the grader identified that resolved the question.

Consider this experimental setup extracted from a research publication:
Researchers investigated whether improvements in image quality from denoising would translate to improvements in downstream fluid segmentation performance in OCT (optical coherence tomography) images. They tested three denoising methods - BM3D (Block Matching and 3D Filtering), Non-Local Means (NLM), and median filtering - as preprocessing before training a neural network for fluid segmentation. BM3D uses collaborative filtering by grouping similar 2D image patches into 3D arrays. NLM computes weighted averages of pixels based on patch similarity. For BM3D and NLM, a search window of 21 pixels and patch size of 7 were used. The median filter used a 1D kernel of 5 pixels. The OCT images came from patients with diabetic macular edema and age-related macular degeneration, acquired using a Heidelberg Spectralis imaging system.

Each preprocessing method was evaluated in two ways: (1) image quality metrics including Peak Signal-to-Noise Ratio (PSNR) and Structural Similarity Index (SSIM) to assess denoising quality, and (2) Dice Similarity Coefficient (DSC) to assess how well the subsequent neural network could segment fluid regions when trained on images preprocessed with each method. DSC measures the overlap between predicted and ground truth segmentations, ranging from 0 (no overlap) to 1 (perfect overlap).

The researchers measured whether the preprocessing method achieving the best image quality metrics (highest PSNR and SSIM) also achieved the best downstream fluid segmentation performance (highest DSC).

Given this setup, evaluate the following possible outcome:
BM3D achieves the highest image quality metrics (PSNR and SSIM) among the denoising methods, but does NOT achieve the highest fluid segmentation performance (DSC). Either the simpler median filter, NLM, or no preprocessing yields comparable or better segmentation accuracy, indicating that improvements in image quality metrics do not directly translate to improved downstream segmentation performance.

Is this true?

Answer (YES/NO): NO